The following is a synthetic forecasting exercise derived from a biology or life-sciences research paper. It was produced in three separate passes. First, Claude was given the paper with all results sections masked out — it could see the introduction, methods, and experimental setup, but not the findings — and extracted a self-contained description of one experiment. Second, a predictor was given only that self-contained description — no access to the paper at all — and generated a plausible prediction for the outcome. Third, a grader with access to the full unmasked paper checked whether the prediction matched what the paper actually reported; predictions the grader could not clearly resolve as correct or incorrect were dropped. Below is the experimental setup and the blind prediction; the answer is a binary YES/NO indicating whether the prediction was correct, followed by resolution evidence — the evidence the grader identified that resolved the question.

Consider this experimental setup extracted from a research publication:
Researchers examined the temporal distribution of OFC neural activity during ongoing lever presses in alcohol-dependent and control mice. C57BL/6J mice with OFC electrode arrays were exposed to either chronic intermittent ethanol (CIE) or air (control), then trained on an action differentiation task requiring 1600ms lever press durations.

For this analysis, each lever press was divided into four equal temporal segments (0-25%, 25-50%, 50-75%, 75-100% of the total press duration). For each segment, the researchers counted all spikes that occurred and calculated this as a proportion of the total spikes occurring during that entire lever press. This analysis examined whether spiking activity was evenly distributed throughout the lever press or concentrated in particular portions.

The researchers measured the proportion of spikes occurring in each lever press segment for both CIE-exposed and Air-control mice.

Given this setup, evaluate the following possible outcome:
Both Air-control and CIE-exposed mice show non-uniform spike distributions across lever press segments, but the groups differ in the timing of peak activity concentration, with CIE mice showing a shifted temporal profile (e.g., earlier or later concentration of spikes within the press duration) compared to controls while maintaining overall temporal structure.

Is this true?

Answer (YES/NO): NO